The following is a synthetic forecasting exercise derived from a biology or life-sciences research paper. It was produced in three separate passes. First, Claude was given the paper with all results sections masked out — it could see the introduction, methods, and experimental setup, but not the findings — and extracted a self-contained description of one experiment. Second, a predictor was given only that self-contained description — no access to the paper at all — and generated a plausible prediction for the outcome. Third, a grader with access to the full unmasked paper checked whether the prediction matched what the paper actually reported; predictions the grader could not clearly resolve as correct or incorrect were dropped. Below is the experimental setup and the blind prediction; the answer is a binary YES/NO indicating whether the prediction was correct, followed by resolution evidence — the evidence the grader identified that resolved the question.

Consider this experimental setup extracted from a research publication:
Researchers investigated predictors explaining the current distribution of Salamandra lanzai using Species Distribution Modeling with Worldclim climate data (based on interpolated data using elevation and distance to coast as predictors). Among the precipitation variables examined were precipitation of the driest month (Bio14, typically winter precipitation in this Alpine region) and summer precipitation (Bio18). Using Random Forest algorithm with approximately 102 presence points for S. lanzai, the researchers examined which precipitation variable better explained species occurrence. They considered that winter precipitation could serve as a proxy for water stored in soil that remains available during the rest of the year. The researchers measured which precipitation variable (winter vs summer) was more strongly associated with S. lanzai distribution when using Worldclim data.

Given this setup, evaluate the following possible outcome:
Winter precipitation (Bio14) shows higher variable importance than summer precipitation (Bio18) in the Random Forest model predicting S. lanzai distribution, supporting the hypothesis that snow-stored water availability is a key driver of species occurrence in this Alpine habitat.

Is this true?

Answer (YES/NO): NO